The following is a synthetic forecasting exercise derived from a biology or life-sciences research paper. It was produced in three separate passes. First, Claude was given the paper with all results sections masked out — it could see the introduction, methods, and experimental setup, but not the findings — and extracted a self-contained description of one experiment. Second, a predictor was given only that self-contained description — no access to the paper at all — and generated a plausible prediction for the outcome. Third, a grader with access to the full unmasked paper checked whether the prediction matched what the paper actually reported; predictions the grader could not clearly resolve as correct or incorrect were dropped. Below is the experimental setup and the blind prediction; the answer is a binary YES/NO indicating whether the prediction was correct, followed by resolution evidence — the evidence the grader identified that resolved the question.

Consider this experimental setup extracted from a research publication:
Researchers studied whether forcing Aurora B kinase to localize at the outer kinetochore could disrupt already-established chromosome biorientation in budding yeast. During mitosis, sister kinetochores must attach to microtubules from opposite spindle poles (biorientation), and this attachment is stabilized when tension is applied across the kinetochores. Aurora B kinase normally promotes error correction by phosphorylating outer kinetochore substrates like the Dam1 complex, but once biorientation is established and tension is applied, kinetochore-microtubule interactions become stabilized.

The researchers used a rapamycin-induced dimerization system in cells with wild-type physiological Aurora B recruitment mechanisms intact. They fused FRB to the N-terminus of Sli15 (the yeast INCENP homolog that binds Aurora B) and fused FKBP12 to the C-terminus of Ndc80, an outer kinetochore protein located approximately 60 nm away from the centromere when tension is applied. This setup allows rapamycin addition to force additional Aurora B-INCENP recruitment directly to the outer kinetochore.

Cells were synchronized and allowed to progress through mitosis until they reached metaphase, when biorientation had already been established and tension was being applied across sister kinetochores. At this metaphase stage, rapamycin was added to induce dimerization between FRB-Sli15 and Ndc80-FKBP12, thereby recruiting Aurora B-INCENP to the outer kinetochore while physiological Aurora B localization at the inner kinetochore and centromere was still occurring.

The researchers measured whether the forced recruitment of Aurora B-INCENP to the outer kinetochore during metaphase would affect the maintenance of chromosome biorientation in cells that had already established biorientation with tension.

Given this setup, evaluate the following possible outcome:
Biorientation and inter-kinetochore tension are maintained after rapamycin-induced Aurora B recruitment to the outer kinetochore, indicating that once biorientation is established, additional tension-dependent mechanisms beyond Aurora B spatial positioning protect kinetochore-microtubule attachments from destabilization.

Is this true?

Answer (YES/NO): NO